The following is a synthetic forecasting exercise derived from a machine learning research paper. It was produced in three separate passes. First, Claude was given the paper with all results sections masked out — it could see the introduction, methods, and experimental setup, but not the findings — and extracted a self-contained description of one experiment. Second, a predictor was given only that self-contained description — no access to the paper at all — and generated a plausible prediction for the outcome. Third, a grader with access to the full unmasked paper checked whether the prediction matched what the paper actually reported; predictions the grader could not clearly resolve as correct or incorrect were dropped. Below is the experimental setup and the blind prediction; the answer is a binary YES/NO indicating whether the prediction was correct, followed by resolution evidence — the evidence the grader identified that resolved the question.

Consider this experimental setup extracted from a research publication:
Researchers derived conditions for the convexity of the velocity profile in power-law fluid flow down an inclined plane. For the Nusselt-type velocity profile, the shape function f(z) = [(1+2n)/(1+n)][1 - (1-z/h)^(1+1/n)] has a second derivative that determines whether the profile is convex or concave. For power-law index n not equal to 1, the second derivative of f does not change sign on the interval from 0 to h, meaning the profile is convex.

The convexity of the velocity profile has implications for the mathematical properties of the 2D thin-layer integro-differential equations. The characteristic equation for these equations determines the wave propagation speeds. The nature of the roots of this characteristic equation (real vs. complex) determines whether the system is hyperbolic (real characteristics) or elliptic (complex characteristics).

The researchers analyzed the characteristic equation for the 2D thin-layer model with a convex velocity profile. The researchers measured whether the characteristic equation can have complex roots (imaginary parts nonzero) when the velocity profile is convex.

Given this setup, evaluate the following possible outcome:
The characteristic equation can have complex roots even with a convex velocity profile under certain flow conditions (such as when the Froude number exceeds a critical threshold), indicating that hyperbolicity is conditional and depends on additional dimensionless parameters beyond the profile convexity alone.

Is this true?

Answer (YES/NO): NO